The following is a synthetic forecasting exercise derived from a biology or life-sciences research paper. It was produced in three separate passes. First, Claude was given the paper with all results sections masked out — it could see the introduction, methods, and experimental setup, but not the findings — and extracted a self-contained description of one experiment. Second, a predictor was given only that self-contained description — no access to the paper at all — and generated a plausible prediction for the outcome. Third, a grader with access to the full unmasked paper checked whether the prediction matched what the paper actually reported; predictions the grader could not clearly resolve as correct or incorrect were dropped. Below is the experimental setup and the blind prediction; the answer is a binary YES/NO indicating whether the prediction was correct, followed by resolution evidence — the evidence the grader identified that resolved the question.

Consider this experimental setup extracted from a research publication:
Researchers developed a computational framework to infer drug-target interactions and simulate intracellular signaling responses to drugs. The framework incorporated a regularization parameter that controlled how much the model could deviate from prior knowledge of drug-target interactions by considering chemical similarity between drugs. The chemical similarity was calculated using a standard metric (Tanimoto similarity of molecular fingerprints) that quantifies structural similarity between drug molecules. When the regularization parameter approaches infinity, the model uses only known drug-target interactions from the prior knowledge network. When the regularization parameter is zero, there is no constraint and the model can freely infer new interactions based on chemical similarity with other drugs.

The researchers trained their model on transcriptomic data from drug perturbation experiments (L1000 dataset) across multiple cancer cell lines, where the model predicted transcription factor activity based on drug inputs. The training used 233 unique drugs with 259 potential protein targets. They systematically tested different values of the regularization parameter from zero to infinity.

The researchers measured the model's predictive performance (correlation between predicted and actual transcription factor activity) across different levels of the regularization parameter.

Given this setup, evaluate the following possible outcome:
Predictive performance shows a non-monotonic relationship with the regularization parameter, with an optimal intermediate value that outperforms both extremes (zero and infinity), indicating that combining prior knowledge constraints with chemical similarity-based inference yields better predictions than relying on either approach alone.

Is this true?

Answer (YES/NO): NO